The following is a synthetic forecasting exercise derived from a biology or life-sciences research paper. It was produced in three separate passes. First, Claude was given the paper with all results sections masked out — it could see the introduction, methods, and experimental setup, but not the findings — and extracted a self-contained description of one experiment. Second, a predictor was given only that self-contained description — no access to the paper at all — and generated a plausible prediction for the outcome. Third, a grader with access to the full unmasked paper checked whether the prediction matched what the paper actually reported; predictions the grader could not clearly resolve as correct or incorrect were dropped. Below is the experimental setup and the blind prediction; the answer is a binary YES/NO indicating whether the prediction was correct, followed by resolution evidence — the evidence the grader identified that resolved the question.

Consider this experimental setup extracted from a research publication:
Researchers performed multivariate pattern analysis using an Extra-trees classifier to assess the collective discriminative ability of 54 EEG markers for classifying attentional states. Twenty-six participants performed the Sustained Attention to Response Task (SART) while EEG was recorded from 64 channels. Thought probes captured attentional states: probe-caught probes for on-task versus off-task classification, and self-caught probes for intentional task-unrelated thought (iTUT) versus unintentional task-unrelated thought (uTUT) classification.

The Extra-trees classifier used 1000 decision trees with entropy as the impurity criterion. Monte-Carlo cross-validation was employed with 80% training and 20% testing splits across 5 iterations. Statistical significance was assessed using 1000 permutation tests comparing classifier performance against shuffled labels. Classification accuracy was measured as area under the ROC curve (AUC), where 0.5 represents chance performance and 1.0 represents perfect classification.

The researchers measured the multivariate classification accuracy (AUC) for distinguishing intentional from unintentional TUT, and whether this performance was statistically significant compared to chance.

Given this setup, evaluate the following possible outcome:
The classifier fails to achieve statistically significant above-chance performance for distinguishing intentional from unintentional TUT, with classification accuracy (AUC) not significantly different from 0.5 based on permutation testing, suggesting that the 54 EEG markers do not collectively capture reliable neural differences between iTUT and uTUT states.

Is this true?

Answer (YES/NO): NO